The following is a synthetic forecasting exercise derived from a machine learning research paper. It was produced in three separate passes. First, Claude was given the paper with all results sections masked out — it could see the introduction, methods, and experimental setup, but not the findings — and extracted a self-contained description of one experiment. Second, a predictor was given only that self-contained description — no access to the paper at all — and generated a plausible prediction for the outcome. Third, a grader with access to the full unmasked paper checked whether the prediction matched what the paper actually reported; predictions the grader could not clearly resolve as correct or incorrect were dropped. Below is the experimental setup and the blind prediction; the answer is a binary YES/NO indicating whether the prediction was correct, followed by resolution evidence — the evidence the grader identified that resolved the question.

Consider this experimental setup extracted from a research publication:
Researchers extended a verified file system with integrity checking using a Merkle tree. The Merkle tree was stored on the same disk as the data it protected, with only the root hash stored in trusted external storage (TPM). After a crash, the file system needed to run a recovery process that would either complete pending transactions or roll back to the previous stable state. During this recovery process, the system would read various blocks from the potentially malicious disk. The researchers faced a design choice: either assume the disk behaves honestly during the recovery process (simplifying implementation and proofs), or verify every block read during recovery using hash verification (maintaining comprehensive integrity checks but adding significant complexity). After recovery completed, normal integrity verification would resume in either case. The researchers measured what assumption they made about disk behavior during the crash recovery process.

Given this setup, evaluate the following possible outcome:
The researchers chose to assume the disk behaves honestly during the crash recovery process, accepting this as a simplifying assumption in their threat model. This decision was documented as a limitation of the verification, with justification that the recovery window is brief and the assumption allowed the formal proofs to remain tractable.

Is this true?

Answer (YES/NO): NO